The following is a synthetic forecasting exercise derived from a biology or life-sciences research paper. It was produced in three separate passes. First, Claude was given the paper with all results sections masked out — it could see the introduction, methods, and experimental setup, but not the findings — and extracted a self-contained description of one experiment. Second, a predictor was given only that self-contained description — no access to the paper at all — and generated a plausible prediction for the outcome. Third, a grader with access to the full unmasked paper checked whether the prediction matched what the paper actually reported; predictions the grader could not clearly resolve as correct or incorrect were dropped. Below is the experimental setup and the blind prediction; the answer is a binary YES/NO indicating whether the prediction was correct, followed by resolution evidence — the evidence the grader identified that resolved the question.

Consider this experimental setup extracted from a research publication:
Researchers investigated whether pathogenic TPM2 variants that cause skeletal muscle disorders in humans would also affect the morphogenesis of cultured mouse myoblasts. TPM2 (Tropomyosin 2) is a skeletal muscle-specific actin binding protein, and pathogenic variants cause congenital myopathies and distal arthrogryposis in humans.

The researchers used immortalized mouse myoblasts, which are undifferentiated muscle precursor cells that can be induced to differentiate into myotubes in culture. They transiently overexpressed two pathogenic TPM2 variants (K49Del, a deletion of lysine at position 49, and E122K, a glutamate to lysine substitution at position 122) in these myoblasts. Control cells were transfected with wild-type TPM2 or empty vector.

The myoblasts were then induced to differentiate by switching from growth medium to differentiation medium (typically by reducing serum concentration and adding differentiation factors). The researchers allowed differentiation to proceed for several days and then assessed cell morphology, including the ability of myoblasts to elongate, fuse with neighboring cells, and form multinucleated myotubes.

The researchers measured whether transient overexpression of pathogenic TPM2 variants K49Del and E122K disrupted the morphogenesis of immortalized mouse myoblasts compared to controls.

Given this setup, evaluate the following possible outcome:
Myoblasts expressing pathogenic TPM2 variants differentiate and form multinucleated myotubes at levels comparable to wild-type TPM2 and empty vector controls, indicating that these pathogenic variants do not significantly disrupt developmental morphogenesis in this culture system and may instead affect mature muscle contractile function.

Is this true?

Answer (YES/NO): NO